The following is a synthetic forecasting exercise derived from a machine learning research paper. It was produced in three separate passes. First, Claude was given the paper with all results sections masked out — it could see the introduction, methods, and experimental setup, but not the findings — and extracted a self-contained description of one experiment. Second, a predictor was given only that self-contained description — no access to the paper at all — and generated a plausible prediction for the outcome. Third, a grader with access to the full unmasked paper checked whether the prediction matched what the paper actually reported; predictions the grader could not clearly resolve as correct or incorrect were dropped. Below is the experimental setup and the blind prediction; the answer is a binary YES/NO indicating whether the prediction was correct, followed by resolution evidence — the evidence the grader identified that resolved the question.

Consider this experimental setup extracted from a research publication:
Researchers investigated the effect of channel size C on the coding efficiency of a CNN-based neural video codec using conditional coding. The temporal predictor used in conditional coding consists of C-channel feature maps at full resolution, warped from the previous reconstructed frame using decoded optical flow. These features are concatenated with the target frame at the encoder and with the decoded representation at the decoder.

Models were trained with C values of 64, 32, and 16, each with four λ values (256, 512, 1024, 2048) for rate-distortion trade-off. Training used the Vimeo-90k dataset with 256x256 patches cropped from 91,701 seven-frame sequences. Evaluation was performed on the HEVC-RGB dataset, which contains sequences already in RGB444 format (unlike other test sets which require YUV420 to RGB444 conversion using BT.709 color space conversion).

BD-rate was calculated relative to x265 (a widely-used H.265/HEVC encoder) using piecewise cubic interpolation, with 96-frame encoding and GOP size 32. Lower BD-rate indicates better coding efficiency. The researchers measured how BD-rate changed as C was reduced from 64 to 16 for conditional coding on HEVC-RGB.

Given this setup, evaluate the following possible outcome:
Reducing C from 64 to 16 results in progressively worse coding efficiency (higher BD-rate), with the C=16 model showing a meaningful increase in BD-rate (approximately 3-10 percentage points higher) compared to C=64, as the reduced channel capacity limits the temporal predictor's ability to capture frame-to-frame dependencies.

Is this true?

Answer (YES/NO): YES